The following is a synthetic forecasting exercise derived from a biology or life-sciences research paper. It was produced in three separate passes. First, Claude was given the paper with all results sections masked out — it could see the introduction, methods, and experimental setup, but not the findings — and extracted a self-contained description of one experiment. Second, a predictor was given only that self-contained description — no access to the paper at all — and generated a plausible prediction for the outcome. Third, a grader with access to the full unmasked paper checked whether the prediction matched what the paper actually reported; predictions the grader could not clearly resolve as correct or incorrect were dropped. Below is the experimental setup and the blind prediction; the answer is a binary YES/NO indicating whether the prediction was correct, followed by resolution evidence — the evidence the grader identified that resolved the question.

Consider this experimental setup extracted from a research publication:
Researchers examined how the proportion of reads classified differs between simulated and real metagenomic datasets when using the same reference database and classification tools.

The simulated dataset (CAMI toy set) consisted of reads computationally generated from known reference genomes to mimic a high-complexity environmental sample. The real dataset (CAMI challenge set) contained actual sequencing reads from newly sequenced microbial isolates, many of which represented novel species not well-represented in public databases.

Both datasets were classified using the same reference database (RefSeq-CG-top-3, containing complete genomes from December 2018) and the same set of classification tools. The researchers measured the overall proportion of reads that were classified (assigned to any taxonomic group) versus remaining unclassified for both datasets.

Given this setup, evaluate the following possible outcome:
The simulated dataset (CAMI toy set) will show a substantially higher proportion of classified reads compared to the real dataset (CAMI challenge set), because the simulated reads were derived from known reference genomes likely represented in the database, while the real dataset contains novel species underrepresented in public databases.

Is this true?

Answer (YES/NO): YES